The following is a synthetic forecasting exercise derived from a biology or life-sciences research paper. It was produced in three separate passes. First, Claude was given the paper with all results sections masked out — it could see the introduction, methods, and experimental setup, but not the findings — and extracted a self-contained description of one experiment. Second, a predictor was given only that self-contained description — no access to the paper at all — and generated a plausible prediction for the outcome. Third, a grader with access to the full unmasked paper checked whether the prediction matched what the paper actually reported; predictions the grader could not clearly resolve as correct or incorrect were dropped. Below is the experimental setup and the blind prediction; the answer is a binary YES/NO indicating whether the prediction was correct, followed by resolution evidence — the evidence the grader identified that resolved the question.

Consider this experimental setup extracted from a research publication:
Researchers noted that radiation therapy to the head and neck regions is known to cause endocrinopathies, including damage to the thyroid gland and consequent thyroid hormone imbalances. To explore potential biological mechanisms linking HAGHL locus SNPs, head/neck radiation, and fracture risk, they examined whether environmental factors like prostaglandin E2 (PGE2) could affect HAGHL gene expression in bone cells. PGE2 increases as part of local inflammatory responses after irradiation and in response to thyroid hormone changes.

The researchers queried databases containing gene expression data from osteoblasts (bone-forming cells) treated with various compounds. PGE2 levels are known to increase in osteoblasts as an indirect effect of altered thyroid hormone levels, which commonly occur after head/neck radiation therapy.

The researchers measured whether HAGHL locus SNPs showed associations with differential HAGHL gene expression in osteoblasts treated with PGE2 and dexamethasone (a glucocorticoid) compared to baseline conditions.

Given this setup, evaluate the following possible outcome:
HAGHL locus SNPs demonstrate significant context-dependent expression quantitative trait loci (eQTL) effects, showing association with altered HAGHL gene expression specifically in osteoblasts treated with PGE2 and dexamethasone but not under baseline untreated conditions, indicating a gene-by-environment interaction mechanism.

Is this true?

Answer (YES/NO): YES